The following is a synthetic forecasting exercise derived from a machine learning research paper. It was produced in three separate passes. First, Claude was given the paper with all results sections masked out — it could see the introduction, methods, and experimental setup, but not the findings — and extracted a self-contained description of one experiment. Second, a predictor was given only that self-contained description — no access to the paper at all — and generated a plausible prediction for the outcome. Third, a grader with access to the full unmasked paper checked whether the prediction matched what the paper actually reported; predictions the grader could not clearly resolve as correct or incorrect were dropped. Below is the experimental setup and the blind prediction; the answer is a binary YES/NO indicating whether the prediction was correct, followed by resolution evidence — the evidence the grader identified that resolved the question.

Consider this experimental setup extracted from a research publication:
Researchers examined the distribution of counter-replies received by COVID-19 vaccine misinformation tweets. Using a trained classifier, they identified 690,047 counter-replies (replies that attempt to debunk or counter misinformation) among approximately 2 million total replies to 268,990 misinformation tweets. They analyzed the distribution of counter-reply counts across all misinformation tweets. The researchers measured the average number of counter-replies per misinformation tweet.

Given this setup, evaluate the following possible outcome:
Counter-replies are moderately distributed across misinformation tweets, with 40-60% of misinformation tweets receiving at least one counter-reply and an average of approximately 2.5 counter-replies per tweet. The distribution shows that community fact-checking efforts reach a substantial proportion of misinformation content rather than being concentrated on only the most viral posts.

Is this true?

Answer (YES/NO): NO